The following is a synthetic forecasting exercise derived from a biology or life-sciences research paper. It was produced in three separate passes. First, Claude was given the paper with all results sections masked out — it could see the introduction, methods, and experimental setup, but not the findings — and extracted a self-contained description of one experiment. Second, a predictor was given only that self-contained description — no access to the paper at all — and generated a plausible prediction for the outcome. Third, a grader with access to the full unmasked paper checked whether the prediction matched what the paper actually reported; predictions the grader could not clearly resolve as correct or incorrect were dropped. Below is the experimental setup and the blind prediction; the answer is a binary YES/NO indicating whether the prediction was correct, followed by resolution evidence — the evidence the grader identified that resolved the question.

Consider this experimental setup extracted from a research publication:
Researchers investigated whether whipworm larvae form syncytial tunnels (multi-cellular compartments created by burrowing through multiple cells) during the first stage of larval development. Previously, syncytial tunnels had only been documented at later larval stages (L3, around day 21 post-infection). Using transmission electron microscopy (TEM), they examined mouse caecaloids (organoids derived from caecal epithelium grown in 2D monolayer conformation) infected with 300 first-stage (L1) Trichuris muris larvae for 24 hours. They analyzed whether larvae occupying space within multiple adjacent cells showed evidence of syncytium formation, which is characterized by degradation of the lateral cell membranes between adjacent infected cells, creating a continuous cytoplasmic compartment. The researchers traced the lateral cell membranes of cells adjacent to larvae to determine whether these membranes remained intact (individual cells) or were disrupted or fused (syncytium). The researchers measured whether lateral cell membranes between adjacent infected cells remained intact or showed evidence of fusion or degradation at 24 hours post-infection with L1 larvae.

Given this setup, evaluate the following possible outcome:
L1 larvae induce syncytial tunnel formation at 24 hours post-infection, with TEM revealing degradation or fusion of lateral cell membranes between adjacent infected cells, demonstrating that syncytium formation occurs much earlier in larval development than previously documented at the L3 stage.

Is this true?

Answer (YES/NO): NO